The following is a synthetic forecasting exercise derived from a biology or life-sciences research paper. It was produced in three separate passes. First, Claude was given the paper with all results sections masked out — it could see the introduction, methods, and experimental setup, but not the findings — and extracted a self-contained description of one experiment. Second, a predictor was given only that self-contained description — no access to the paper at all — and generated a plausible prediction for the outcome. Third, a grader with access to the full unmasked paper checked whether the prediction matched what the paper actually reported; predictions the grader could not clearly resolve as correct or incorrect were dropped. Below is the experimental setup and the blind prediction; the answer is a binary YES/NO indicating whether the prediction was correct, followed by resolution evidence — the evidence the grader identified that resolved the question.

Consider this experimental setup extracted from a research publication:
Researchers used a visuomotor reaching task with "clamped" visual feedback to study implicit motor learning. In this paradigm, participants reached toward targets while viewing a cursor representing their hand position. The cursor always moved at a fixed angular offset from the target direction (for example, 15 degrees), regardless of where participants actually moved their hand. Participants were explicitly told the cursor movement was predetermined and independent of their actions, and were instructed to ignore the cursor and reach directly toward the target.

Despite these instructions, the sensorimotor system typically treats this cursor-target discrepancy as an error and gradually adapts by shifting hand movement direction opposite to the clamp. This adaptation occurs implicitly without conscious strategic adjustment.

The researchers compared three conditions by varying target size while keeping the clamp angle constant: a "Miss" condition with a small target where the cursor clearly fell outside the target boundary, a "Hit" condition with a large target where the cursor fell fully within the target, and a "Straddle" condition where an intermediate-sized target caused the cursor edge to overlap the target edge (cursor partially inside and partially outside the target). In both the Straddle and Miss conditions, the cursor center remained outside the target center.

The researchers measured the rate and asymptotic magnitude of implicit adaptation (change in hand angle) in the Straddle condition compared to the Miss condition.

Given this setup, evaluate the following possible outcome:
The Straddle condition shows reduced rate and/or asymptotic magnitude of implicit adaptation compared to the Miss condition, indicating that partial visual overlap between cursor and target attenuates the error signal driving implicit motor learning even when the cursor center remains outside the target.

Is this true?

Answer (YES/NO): NO